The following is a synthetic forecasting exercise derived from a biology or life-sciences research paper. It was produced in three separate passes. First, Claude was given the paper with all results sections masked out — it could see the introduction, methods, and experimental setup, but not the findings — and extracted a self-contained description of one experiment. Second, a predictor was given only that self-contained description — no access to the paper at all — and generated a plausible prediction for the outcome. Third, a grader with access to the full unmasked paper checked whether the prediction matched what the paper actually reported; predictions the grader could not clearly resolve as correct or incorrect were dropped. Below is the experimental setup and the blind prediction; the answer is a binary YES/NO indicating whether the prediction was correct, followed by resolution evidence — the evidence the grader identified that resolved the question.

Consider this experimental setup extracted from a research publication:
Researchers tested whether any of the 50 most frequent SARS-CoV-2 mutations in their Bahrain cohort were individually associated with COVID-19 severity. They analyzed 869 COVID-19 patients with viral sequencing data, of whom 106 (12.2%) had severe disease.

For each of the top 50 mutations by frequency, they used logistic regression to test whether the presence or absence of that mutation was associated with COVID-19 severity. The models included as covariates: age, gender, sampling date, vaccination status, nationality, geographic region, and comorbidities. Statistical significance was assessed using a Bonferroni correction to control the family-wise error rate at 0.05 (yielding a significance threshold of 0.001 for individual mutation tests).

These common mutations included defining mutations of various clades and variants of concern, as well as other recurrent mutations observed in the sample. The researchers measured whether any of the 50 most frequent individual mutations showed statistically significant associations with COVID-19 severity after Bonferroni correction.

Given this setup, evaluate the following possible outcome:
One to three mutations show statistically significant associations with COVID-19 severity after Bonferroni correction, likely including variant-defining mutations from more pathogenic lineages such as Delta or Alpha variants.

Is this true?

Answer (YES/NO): NO